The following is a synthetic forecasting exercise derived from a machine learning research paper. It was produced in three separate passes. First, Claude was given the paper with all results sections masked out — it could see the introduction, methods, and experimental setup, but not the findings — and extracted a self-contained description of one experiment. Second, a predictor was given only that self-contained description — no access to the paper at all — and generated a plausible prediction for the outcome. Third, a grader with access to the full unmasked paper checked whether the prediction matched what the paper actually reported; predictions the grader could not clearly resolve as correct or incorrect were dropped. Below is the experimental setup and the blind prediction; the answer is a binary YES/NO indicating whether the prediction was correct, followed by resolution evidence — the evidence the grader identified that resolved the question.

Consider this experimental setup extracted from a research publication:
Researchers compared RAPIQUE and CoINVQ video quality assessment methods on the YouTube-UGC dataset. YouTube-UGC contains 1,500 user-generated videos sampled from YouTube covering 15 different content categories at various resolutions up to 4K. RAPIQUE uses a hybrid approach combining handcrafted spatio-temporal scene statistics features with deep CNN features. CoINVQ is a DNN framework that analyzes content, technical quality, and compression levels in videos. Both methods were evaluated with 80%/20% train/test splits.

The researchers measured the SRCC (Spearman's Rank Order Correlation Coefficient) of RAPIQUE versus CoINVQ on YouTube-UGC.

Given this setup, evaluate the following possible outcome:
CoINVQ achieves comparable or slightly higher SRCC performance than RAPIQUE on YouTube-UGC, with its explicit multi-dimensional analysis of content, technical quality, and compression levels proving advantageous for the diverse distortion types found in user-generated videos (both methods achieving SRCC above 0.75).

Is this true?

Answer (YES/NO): YES